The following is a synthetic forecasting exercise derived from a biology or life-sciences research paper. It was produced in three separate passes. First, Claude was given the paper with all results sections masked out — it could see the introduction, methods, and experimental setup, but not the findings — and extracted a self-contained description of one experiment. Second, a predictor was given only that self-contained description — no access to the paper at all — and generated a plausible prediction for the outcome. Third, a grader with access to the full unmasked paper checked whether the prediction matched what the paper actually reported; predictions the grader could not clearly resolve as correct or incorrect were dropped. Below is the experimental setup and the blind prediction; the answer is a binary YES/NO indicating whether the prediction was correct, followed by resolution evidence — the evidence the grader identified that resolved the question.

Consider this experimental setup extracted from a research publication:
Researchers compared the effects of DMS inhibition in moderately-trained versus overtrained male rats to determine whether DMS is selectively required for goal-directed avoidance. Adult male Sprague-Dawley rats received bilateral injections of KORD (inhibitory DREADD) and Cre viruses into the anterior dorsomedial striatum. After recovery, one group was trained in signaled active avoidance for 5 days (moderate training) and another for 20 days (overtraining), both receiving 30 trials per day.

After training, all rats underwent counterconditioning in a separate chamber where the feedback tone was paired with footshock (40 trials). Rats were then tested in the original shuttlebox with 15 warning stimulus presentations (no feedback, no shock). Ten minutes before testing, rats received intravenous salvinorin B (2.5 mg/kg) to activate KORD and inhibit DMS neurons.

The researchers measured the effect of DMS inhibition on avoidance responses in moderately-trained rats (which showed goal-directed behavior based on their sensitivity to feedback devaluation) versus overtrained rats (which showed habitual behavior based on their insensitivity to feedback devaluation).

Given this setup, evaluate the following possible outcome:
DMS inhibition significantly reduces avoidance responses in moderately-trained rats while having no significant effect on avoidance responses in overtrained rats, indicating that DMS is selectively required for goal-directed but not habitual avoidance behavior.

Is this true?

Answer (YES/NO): YES